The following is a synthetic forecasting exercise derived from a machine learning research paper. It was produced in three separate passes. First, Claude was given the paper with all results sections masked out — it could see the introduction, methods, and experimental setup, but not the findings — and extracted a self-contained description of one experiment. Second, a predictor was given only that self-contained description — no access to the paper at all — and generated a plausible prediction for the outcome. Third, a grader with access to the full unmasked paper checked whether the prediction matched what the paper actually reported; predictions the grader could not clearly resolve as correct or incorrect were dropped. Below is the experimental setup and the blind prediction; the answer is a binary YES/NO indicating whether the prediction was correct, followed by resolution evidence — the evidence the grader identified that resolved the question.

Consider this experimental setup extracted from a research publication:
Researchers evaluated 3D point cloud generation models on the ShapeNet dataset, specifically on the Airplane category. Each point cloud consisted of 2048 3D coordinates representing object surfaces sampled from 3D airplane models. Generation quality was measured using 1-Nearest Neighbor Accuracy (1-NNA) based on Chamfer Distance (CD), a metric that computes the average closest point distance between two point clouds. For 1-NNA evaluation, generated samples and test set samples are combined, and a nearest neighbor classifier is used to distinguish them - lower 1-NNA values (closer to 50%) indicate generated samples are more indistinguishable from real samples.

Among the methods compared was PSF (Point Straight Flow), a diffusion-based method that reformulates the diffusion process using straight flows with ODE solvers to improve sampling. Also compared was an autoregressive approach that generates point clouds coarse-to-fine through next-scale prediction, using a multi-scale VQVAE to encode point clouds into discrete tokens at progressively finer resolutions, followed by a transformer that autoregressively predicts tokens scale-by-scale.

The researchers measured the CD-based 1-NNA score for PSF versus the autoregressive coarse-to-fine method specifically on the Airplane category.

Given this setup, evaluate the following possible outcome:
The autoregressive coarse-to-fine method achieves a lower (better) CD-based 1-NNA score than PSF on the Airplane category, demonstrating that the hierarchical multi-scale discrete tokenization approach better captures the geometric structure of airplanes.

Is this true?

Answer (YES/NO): NO